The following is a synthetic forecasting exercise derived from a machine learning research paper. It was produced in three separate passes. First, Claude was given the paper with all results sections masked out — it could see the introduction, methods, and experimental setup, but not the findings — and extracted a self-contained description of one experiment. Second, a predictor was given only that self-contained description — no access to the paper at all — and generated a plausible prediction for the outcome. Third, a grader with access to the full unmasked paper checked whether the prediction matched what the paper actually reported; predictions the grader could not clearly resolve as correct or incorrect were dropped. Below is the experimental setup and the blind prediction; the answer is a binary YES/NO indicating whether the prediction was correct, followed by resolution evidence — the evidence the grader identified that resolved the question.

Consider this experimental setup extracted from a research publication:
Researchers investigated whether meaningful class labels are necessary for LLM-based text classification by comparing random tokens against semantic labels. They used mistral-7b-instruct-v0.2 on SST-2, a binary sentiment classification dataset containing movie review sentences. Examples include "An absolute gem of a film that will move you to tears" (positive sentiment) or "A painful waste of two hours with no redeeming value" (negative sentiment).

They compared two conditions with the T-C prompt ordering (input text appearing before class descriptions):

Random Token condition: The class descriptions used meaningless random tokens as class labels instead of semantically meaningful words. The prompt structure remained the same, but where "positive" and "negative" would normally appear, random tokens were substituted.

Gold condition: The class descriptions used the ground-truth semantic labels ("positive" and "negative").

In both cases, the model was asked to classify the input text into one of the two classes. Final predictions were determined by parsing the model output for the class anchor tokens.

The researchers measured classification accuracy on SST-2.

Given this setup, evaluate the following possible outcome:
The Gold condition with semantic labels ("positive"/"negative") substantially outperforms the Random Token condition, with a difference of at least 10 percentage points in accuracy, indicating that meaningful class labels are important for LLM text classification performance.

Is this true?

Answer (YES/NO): YES